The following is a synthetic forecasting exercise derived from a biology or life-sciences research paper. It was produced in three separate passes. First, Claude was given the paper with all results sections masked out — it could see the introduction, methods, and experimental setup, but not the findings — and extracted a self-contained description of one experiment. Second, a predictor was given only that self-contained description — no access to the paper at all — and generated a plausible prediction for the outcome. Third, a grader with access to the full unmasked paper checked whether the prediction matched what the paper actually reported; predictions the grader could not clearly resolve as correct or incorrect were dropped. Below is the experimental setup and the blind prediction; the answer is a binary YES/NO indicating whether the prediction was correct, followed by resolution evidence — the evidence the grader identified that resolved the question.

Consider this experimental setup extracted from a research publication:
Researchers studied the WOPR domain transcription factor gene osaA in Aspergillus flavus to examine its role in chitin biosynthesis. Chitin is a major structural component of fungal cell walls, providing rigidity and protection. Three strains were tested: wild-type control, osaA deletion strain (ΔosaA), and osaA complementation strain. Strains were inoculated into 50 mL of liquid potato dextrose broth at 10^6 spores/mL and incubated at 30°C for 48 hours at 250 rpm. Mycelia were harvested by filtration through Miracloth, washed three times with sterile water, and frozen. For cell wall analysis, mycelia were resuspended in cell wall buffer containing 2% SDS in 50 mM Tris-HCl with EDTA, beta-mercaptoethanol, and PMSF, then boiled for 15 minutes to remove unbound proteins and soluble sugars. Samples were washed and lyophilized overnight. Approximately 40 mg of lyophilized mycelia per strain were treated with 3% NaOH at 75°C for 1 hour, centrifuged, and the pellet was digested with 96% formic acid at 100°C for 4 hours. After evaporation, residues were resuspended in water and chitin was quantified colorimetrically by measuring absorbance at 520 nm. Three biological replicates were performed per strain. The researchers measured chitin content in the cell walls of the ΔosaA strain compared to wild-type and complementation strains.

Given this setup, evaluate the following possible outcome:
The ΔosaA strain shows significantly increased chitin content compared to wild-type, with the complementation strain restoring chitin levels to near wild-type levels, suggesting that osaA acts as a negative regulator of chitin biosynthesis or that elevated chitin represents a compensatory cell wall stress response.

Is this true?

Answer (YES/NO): NO